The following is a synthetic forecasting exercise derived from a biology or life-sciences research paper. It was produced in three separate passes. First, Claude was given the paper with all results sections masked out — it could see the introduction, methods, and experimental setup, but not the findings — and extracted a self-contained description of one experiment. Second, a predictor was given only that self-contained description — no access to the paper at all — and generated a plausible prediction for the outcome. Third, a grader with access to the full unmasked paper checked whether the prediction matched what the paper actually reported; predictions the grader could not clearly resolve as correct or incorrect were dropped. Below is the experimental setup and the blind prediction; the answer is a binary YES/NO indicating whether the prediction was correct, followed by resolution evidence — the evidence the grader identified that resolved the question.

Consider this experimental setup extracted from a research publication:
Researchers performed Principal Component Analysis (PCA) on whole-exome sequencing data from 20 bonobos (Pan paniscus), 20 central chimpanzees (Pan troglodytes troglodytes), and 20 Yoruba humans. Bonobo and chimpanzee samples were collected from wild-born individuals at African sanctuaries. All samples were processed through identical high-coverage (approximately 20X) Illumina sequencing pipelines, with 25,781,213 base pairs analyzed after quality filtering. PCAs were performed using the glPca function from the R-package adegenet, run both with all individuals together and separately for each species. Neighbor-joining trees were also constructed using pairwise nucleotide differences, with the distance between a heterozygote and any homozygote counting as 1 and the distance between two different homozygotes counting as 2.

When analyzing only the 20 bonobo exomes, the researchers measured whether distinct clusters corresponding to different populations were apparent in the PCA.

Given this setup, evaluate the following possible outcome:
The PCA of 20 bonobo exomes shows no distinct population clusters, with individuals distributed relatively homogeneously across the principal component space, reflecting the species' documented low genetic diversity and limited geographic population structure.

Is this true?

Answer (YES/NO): NO